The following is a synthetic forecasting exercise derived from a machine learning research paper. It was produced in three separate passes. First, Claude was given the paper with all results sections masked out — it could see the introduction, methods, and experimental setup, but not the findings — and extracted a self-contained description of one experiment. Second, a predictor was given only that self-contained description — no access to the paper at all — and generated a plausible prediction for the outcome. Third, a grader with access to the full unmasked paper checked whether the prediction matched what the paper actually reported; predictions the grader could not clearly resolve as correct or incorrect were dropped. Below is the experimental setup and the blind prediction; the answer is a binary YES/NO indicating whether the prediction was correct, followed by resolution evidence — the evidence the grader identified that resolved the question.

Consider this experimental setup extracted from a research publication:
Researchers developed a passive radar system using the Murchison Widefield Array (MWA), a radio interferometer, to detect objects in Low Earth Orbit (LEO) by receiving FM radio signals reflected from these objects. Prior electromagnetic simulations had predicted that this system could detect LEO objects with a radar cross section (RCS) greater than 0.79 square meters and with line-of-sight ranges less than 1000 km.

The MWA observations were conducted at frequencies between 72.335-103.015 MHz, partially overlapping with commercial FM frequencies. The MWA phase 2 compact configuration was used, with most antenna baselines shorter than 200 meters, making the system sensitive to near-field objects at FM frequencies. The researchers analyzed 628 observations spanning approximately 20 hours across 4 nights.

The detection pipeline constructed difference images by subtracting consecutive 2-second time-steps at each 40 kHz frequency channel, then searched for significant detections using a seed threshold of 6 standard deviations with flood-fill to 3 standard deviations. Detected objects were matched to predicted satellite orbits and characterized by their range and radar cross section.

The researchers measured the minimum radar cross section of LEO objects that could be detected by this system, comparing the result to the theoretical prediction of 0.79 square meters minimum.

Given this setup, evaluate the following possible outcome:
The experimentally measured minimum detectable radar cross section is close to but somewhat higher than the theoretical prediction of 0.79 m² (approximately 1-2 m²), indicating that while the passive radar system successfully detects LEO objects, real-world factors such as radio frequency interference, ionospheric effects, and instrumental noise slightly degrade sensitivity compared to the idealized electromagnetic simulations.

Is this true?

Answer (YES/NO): NO